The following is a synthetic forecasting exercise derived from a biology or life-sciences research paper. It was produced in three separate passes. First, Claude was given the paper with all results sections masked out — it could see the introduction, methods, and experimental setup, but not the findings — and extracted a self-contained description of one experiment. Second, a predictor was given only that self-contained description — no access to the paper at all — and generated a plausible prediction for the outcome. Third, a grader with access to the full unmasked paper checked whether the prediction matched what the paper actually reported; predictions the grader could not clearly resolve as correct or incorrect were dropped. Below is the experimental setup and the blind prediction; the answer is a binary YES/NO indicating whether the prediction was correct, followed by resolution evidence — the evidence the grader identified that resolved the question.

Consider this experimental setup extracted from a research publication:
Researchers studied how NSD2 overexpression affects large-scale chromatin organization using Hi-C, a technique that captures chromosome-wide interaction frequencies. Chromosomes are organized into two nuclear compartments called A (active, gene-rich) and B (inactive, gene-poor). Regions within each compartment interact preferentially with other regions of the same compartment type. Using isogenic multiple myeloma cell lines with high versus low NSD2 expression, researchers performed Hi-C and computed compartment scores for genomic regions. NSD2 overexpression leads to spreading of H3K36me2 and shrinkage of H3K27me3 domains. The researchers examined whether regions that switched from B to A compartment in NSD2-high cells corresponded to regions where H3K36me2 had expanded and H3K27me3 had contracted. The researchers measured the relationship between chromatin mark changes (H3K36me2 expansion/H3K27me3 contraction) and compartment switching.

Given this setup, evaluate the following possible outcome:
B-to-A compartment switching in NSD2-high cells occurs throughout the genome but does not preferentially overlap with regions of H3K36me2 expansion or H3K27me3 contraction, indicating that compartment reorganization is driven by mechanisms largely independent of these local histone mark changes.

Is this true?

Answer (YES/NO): NO